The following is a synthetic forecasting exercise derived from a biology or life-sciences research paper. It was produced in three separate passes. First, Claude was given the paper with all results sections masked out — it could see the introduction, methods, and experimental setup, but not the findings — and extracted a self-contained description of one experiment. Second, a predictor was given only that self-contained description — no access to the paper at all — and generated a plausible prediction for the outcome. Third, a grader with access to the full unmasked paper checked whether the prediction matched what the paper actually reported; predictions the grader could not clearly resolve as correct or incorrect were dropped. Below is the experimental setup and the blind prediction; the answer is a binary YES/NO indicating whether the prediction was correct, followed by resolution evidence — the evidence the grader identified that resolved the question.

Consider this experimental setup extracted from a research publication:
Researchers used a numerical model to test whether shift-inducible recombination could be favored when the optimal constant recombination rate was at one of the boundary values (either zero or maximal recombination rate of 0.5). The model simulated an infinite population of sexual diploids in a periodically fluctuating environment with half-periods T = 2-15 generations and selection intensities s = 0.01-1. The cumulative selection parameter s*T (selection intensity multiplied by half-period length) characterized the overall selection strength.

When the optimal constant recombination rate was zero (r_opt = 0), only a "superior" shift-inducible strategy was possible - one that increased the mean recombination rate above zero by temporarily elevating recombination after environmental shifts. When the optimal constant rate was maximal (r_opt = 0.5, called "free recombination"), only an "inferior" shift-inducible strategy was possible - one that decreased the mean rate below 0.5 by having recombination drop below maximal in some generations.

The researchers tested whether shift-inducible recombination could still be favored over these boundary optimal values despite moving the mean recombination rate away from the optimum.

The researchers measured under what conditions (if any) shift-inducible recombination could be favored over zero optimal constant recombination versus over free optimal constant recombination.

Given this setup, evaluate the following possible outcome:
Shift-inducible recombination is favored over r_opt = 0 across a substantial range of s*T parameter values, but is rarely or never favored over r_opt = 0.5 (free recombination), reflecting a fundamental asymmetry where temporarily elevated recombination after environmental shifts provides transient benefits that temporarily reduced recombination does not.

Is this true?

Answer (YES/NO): NO